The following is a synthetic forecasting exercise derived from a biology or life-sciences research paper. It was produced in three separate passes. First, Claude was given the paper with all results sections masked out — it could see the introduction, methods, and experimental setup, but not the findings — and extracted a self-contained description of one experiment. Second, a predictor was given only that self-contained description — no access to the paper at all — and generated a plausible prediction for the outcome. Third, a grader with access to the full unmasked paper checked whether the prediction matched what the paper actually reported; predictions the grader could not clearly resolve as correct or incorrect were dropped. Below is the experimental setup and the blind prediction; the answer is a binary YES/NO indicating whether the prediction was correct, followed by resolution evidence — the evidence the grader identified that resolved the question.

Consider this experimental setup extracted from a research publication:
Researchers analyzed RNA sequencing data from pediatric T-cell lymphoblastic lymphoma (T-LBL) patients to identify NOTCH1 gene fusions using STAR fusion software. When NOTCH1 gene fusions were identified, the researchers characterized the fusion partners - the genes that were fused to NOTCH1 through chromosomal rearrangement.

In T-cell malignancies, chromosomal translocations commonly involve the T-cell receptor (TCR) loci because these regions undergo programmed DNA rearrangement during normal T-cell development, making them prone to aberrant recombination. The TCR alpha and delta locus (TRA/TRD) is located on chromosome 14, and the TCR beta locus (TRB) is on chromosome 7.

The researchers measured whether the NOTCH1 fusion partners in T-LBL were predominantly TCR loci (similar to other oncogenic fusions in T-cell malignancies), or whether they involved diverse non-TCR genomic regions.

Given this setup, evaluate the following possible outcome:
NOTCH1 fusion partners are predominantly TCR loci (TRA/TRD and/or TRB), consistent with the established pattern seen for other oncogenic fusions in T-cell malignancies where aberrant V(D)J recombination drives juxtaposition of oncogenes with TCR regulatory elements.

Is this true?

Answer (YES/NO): NO